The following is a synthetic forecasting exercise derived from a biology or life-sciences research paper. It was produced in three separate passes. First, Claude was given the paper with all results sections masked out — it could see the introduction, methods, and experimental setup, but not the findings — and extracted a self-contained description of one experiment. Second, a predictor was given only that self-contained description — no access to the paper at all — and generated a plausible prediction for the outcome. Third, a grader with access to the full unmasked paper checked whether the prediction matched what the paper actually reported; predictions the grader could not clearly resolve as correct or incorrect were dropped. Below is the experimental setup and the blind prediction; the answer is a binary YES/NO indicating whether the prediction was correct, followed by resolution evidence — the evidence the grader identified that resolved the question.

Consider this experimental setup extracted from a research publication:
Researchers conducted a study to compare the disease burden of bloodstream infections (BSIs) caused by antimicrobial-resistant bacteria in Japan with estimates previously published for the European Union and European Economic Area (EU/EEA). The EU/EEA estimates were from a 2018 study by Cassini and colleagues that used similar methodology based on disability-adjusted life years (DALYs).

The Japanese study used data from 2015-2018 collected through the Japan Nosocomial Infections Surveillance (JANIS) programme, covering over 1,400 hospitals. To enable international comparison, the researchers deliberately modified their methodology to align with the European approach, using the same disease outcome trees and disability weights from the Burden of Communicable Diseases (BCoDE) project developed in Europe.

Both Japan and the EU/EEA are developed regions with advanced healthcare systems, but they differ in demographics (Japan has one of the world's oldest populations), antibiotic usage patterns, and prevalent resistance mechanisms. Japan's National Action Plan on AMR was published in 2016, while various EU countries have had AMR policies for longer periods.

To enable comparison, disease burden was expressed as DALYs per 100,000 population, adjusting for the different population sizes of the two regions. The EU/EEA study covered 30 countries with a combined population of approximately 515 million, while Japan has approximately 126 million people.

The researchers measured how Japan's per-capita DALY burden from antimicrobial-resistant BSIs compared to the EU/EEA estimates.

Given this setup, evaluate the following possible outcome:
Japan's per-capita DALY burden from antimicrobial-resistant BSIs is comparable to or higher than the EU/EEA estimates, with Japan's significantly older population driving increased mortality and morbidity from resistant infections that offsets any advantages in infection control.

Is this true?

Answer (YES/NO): NO